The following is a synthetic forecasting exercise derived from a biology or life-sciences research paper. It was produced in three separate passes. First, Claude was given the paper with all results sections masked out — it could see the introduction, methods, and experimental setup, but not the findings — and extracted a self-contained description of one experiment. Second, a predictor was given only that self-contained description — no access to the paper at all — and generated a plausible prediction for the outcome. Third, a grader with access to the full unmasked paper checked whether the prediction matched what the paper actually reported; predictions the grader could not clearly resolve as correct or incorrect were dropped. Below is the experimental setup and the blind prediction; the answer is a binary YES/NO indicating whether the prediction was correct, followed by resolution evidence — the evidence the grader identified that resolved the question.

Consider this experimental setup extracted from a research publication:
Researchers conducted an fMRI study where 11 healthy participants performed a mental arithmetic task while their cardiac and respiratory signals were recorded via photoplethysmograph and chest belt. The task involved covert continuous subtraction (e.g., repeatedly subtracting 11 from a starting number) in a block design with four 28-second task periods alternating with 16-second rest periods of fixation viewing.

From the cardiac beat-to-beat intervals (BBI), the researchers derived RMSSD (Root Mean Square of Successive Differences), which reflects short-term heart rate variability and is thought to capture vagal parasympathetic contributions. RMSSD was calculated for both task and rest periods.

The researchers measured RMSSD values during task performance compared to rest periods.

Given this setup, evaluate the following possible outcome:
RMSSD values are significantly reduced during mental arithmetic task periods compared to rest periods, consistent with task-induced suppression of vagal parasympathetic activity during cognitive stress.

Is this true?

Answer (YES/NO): YES